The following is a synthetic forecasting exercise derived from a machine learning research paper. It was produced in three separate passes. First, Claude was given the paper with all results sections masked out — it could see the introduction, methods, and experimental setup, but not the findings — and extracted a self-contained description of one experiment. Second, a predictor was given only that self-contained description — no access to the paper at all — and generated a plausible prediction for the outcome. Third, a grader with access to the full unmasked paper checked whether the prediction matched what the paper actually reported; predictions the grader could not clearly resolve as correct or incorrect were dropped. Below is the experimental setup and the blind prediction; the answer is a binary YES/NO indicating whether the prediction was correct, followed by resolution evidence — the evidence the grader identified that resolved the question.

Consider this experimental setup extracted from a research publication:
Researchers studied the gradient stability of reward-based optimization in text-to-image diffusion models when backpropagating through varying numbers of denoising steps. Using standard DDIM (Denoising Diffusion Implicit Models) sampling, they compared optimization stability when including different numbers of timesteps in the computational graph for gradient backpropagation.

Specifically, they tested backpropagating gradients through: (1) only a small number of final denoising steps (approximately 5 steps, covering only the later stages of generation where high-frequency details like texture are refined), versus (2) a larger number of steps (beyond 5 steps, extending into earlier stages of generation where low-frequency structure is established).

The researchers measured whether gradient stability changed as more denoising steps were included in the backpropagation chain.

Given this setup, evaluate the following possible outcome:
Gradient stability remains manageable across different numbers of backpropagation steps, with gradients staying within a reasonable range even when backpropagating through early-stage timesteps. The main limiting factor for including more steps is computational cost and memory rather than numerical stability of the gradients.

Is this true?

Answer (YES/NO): NO